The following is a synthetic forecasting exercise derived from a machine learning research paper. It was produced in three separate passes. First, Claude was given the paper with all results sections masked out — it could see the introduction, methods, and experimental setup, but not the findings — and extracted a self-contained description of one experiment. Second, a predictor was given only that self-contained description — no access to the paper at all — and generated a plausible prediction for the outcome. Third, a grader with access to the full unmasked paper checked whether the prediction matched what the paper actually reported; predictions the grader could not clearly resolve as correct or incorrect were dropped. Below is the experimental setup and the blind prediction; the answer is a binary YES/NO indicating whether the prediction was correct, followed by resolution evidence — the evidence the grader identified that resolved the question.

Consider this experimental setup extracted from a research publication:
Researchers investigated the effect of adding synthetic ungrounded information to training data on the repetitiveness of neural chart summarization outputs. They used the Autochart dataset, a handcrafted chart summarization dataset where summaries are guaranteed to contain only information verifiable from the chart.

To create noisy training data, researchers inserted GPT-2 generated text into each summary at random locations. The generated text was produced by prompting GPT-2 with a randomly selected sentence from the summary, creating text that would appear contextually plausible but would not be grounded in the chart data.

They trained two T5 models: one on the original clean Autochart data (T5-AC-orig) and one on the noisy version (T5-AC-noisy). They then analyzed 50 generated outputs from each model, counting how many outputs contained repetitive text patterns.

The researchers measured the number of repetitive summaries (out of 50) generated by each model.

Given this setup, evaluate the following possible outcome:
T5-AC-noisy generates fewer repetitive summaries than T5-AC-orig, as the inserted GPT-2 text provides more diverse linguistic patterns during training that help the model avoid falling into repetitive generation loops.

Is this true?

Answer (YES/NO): NO